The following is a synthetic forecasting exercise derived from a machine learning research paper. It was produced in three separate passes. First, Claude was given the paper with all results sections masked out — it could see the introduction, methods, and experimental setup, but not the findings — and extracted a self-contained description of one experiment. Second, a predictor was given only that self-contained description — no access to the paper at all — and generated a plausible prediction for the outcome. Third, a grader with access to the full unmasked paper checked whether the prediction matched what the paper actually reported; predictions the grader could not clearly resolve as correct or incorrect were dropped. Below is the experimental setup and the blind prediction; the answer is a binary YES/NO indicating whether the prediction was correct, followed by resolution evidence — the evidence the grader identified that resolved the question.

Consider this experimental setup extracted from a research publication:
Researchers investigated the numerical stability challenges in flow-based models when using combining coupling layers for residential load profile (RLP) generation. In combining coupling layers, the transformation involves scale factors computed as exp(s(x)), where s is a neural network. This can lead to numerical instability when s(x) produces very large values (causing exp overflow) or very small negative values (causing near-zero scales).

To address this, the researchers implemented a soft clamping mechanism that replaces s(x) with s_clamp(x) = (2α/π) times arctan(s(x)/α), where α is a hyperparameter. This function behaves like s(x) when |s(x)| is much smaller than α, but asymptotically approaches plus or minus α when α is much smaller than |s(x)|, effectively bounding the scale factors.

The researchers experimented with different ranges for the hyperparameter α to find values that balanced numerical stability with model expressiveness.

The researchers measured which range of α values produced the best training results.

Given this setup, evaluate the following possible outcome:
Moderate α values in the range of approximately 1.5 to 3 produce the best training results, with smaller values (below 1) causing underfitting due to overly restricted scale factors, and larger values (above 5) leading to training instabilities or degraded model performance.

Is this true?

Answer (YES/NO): NO